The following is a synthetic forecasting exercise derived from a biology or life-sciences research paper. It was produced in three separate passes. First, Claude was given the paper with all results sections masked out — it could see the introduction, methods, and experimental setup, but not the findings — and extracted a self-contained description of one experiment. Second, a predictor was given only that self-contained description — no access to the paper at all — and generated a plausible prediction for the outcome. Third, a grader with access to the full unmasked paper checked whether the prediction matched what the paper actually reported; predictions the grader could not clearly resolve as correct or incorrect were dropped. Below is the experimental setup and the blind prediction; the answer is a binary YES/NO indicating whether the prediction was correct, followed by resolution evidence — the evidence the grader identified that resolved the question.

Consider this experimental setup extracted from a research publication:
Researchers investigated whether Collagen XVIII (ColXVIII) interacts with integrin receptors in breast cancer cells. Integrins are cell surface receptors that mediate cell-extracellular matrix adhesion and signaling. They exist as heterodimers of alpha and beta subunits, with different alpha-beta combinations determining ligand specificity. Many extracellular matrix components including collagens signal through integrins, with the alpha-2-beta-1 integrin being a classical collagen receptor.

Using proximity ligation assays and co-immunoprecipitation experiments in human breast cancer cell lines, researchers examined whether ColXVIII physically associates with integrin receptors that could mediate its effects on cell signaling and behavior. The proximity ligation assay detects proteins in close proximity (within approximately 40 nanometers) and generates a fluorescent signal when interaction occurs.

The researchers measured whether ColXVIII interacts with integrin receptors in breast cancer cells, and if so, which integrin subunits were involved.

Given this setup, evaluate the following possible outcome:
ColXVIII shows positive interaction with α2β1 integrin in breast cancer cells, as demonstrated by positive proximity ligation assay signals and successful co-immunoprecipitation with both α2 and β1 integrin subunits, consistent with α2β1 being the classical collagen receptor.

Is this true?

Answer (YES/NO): NO